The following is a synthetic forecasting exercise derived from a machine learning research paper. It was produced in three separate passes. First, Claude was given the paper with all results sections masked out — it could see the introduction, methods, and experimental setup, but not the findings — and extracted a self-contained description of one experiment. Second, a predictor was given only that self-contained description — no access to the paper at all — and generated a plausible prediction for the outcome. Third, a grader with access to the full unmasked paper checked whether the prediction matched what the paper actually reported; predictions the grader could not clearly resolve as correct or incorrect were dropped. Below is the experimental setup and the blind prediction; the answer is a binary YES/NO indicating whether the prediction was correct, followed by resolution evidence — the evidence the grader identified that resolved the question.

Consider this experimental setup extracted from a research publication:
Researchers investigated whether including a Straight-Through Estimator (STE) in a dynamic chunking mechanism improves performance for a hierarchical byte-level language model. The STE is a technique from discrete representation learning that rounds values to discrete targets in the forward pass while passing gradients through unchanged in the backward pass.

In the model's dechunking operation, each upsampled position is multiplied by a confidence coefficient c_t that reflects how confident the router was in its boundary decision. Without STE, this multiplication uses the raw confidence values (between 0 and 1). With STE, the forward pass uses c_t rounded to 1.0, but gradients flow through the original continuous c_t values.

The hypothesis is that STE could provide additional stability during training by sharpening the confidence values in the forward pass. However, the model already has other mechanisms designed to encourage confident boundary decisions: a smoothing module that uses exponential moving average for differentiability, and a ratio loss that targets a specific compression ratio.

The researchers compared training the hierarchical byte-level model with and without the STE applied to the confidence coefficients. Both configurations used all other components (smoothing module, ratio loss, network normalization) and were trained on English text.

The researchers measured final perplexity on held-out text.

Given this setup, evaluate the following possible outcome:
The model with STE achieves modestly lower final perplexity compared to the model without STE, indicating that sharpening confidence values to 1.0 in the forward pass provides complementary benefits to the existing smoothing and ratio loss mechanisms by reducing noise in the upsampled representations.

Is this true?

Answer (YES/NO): YES